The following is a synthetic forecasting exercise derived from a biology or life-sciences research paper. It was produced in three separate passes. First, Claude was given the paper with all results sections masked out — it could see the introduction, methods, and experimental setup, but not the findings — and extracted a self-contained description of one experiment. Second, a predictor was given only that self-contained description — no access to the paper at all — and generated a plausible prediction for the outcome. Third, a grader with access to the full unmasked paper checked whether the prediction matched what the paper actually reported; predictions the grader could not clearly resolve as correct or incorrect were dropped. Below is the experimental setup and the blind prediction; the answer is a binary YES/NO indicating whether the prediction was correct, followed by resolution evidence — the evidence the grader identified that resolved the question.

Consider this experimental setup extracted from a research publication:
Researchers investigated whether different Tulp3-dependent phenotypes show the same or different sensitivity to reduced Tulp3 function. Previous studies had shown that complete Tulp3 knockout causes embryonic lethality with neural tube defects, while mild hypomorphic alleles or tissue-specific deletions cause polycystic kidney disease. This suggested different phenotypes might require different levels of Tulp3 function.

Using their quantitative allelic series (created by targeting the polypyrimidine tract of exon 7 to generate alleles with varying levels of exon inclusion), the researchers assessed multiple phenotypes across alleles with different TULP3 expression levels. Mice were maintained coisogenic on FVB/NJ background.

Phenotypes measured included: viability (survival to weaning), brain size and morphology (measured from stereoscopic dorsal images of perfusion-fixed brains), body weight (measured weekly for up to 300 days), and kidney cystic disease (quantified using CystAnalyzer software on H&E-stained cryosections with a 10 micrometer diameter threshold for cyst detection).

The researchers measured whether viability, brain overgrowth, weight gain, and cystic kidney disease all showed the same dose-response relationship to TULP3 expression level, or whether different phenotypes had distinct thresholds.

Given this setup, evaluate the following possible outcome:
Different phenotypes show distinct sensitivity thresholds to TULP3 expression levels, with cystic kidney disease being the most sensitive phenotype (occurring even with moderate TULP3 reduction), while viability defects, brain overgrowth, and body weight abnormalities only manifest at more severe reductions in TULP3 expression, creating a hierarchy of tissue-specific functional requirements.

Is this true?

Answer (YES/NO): YES